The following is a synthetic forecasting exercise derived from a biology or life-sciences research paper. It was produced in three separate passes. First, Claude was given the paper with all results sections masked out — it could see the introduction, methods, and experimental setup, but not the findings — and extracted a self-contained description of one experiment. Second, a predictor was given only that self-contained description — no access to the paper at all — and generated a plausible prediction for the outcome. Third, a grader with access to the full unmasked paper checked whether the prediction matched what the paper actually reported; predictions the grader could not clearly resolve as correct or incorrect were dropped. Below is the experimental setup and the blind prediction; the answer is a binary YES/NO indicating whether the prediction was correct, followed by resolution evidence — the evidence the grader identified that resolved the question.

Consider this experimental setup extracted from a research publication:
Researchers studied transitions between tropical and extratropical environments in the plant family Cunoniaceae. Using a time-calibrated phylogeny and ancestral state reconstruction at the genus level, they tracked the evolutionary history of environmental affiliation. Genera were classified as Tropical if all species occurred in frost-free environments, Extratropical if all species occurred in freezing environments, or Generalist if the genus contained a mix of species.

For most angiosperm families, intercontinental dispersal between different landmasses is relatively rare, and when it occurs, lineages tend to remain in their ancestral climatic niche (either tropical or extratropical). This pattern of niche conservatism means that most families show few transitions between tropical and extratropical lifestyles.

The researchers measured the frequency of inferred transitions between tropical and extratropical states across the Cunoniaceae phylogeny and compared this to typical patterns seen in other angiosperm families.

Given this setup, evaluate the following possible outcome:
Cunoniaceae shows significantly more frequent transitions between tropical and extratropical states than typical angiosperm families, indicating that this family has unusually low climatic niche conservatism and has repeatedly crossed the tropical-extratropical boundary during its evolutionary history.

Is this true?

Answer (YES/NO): YES